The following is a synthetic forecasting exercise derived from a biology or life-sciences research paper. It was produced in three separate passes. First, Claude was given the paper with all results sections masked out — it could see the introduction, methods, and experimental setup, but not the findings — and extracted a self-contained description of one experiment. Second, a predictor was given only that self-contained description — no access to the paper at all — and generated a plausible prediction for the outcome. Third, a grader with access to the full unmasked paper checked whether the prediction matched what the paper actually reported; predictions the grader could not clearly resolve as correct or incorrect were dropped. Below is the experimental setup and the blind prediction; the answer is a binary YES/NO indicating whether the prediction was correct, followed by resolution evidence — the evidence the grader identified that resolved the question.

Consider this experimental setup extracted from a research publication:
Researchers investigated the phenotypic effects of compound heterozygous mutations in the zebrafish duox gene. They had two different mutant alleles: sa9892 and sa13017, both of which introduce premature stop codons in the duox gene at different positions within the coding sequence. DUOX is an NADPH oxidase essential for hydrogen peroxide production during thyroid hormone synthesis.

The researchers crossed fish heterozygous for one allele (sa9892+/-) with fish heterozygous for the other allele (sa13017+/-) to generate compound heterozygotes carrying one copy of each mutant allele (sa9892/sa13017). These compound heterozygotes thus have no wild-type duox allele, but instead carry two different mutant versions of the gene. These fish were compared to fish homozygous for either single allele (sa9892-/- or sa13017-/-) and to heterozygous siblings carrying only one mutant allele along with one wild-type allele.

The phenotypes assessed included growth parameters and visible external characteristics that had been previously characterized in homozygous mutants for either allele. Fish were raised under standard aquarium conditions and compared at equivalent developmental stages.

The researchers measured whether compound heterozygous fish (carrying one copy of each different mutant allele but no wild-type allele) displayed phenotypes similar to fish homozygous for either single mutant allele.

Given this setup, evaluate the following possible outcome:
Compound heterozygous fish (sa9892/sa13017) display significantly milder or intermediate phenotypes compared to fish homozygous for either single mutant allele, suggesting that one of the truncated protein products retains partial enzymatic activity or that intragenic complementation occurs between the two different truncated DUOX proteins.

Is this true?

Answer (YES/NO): NO